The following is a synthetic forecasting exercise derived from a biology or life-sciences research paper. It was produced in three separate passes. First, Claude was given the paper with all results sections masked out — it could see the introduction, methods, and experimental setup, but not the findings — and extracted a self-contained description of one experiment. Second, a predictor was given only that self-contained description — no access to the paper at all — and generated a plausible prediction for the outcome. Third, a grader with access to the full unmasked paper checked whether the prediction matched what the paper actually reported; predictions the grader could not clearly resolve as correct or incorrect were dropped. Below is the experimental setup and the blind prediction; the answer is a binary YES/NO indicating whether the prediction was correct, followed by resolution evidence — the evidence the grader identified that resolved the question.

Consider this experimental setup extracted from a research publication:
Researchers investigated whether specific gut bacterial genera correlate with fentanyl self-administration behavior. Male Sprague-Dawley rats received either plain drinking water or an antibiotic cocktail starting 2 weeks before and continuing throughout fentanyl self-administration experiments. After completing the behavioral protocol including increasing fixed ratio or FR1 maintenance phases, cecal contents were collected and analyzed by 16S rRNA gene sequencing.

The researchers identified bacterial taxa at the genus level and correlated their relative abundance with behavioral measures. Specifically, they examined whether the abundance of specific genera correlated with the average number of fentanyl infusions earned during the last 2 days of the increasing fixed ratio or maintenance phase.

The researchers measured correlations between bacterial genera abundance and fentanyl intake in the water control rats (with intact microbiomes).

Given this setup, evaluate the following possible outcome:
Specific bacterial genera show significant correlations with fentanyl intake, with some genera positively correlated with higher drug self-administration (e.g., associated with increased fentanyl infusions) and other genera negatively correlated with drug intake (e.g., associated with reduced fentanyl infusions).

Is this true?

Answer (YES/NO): NO